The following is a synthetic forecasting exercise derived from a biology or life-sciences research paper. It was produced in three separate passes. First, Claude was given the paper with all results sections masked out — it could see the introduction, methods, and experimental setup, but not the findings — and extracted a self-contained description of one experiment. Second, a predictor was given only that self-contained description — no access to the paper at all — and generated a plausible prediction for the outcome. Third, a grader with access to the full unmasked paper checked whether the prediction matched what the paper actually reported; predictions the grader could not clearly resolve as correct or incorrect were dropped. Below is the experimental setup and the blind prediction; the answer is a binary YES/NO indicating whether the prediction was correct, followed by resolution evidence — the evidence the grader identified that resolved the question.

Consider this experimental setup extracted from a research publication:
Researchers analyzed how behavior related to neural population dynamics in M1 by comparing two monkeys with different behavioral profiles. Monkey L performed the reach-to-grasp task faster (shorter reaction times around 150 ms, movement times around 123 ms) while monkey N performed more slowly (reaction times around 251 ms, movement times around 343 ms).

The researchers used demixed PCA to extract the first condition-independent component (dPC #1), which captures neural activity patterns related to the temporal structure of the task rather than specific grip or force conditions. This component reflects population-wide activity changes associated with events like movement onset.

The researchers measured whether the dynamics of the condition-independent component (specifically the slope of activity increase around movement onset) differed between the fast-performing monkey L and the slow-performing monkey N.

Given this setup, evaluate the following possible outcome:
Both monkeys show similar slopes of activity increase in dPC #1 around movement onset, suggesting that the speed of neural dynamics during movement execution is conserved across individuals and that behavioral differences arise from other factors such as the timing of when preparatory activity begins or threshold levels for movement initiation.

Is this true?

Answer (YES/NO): NO